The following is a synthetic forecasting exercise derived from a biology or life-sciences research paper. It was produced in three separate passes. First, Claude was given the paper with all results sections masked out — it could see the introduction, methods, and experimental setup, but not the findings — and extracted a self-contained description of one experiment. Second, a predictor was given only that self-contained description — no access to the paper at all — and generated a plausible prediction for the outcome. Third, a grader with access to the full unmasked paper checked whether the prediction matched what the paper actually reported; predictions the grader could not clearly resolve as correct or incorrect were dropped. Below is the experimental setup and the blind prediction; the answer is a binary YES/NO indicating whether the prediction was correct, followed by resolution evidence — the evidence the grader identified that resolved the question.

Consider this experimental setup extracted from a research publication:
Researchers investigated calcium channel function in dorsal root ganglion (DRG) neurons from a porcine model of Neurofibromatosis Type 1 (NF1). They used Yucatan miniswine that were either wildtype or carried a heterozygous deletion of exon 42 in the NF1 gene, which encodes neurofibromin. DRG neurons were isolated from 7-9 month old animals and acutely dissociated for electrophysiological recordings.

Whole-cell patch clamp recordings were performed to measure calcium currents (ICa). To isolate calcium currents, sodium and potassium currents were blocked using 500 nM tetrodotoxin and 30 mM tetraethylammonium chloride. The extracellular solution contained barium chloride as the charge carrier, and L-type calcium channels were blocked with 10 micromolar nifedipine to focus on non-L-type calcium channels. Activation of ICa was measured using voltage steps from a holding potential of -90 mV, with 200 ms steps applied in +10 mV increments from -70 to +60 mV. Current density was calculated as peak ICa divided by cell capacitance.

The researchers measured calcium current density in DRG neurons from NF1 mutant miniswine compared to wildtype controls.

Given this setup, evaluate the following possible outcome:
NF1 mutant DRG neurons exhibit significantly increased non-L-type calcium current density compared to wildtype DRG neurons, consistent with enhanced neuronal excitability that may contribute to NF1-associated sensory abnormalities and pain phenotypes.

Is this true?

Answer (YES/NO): YES